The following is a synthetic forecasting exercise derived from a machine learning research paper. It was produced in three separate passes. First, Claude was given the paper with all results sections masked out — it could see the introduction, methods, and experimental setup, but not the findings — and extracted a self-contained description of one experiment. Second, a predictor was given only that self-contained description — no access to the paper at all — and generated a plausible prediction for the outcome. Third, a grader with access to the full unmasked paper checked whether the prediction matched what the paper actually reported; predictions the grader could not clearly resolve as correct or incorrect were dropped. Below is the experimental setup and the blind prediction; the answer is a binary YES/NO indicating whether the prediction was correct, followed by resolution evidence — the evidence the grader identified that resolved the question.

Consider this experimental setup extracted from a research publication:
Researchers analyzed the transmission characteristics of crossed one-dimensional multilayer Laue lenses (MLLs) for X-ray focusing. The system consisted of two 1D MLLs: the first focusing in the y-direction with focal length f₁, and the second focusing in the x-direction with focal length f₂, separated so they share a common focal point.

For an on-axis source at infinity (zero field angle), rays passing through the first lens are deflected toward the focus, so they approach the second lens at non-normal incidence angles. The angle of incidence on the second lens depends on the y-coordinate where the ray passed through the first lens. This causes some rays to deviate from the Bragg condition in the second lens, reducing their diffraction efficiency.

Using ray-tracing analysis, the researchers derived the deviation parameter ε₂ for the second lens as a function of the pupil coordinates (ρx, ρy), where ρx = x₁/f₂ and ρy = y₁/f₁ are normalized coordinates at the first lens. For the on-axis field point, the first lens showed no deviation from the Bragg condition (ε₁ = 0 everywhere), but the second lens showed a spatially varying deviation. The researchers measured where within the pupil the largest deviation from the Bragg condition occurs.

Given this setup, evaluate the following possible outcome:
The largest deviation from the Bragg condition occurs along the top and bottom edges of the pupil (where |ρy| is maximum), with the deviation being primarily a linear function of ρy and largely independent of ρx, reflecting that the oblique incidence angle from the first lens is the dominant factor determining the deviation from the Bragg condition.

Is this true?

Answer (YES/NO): NO